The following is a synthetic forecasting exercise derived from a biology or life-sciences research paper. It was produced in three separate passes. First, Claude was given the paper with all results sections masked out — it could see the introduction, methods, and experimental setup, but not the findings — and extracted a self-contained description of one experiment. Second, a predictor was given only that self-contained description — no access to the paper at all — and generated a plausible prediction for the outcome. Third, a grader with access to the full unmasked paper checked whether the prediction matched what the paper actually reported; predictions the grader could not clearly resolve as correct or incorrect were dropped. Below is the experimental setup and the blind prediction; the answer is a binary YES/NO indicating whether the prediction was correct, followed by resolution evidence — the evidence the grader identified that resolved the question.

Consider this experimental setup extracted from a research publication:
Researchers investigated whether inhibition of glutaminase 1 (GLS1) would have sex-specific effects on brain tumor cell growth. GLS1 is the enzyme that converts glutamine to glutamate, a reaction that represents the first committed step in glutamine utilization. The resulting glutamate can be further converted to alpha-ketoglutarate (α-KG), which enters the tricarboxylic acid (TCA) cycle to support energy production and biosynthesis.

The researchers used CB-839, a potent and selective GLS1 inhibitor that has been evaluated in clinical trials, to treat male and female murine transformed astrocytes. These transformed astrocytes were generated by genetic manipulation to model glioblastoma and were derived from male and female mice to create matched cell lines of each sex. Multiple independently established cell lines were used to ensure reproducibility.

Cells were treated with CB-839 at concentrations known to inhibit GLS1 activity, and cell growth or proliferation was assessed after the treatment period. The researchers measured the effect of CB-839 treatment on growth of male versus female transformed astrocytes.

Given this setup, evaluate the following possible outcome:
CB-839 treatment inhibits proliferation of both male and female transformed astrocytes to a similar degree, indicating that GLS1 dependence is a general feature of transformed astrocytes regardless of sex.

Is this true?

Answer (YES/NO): NO